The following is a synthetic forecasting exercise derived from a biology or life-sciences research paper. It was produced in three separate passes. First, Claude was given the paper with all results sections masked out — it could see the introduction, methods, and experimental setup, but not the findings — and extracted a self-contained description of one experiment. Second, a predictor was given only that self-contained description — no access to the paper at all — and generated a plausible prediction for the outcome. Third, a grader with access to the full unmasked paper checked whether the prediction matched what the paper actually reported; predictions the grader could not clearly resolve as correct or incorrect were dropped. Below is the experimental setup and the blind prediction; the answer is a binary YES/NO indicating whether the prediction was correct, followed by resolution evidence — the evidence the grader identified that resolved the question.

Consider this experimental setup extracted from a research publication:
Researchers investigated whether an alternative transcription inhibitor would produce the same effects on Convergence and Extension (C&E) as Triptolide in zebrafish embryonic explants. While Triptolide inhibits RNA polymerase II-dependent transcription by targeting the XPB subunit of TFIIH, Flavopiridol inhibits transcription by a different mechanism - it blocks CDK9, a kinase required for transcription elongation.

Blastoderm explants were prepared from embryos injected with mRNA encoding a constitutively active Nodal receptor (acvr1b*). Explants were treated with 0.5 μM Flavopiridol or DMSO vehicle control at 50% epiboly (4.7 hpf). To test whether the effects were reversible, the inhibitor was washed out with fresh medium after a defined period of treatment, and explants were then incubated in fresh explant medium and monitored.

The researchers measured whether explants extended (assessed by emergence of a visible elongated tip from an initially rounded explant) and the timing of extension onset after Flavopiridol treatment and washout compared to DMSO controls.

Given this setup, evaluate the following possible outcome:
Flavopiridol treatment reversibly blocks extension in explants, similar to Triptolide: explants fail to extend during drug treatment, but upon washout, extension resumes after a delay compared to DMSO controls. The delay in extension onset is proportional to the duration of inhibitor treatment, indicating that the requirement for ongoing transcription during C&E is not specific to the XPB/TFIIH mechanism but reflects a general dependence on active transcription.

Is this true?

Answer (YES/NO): NO